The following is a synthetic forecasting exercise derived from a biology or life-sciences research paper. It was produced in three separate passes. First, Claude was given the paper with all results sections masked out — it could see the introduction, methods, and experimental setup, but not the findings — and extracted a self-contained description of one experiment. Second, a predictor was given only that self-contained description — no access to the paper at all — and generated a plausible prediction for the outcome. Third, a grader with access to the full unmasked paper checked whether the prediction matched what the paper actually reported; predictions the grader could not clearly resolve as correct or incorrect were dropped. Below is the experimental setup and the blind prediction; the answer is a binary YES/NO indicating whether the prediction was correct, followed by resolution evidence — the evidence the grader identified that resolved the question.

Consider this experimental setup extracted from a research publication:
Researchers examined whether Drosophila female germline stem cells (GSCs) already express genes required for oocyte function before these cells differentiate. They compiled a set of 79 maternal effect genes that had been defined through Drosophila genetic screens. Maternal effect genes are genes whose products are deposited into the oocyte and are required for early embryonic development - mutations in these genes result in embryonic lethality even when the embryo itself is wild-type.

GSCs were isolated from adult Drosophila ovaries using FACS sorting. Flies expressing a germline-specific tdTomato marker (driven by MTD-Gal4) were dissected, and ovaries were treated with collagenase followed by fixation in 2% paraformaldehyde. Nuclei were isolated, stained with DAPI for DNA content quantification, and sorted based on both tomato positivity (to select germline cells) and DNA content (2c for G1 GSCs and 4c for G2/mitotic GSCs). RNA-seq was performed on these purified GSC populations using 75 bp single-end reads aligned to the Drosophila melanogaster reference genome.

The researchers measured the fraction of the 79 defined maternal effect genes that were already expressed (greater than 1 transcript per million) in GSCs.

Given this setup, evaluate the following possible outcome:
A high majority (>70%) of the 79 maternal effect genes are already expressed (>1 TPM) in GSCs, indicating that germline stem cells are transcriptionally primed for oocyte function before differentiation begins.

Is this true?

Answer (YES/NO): YES